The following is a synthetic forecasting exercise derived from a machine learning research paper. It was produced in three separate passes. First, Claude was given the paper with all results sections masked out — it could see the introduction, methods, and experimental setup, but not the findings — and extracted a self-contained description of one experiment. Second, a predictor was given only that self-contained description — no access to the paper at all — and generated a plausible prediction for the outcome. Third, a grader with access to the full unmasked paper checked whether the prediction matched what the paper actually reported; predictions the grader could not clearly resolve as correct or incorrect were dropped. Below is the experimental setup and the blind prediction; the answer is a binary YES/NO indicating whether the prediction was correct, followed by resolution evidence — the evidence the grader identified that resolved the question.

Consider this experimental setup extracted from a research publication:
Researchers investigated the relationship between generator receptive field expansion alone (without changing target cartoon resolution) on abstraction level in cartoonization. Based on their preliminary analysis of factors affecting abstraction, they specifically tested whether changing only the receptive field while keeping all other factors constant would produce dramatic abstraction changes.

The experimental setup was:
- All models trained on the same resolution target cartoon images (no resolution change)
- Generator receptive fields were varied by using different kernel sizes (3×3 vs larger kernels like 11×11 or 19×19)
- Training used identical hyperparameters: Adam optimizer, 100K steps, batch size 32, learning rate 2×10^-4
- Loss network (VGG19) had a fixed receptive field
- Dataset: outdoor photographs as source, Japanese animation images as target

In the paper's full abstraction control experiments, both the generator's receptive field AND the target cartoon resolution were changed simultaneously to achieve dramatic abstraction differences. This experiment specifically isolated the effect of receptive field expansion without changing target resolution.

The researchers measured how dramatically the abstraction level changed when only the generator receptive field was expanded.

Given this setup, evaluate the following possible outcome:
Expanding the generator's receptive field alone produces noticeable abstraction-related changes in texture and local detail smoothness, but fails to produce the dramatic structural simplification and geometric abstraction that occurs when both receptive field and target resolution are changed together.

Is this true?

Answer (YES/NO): NO